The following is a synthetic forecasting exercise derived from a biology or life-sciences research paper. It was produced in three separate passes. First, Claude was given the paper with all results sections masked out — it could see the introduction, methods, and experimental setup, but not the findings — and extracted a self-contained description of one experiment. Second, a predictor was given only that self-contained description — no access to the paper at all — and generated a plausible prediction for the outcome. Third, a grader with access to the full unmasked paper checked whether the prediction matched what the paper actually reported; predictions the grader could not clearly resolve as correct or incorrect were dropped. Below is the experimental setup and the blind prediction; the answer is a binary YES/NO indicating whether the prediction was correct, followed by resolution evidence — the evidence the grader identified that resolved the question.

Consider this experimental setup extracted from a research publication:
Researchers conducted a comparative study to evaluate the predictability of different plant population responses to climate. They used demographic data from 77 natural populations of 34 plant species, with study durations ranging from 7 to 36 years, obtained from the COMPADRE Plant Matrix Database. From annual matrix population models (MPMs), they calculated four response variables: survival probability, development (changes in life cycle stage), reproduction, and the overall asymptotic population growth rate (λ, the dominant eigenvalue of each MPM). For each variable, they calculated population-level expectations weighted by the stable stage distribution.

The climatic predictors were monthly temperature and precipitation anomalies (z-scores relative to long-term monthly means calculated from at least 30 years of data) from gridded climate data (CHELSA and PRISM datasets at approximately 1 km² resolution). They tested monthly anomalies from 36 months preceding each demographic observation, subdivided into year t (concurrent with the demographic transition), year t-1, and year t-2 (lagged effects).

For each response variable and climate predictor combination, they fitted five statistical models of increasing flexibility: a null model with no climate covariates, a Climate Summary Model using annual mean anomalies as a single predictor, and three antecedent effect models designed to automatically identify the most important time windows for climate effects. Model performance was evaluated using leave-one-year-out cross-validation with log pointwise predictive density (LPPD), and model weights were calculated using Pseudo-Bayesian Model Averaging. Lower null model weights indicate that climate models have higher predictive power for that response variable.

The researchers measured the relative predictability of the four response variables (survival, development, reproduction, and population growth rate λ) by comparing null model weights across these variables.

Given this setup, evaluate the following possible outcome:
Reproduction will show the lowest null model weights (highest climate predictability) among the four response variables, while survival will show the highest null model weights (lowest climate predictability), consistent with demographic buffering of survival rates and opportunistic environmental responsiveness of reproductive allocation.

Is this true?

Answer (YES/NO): NO